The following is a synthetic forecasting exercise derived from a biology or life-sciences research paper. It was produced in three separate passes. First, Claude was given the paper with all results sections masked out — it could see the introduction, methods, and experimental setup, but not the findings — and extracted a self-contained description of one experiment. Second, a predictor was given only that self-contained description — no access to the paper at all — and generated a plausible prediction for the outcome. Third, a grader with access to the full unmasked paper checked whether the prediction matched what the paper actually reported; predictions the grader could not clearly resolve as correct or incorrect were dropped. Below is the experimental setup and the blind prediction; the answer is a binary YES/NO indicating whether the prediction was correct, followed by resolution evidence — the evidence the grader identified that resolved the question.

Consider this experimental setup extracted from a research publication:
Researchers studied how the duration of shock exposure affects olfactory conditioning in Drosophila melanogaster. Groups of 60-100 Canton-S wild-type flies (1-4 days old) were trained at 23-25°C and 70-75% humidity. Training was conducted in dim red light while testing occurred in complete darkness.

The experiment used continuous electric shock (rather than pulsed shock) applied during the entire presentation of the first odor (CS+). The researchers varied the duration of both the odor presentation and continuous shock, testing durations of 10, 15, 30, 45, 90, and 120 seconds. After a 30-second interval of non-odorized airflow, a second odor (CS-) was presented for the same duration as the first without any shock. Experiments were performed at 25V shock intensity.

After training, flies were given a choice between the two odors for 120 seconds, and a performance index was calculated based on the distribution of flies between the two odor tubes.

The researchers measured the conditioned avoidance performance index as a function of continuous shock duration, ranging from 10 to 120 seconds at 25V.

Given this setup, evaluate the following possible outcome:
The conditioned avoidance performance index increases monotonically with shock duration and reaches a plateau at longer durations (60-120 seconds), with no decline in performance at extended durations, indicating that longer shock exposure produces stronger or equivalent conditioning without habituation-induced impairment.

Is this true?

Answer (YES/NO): YES